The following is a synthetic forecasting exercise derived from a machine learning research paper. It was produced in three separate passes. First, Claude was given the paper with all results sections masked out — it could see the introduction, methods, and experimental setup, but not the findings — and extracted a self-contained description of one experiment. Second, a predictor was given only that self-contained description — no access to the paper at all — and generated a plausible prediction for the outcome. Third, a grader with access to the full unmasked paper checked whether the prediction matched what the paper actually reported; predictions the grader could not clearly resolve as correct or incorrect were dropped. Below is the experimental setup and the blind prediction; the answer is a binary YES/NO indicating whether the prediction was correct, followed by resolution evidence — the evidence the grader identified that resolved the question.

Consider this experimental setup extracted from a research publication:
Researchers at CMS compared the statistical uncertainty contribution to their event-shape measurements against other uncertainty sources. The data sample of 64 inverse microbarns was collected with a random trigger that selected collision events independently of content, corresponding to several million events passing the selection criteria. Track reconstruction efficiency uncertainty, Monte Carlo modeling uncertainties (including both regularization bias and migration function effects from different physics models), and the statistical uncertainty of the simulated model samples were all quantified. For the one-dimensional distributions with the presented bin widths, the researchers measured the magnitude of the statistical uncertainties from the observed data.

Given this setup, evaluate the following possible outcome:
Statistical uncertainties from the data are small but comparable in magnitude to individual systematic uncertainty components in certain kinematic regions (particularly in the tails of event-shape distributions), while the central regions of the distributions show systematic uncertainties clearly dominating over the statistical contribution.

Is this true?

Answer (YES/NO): NO